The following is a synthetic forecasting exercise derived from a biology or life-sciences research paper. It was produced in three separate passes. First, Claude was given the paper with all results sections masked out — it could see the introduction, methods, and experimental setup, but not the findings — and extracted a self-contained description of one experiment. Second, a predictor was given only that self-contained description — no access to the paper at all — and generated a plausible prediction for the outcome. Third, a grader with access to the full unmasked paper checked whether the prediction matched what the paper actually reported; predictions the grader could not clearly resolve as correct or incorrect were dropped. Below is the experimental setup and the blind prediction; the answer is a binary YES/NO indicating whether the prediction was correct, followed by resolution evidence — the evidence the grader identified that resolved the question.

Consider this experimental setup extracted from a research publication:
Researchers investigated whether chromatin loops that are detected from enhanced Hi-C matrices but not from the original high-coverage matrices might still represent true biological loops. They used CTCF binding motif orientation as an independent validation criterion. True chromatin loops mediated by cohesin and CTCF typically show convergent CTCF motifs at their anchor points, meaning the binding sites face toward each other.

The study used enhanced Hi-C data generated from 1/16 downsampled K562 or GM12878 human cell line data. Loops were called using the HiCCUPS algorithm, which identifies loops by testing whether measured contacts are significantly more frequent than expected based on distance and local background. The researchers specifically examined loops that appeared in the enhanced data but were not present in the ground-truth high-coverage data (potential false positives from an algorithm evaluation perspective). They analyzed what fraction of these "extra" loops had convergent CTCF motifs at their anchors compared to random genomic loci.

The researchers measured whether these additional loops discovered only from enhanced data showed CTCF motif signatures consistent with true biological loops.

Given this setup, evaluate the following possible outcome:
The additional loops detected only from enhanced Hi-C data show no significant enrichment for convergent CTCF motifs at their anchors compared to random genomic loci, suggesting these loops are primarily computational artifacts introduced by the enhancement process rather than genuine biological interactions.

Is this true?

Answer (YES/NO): NO